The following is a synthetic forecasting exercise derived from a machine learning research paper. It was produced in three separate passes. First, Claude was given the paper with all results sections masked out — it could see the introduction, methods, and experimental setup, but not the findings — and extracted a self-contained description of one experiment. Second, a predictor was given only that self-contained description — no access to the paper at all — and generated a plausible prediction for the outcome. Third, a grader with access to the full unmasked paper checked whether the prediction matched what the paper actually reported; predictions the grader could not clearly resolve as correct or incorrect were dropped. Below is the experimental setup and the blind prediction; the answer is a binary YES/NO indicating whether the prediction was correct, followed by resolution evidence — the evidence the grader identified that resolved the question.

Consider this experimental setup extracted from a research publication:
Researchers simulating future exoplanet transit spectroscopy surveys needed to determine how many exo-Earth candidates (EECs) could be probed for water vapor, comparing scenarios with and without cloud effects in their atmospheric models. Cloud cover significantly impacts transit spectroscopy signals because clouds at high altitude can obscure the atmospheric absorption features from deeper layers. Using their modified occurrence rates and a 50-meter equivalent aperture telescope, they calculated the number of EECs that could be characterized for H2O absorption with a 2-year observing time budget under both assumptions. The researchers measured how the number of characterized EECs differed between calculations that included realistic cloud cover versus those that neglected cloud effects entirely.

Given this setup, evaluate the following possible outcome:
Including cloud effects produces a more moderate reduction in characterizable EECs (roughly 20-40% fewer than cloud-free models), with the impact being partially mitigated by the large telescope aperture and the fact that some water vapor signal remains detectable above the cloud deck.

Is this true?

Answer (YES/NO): NO